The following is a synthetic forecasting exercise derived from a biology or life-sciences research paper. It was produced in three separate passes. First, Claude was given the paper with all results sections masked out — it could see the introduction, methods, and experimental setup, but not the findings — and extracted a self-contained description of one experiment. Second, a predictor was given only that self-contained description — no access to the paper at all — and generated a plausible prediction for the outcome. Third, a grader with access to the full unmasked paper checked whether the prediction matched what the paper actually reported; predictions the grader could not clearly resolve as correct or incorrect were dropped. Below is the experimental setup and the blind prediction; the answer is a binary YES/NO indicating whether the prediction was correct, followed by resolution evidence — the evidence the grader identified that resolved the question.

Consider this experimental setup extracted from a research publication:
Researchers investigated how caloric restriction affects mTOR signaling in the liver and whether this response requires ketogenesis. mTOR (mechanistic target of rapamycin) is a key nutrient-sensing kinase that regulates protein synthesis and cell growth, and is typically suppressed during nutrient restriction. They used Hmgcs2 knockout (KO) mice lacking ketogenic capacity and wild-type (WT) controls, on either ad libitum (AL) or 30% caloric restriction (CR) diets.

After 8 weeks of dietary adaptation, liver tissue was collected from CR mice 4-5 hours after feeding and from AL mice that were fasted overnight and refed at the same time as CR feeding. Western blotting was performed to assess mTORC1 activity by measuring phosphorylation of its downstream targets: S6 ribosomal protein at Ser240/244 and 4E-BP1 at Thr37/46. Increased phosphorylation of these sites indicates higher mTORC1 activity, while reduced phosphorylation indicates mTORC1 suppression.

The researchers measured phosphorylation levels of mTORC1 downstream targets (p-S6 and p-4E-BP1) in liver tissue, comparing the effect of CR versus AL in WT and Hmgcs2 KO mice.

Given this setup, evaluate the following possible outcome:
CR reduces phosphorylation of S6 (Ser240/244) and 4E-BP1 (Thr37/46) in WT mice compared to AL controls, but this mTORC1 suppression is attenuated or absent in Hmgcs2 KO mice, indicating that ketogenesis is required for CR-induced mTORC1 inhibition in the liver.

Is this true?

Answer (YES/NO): NO